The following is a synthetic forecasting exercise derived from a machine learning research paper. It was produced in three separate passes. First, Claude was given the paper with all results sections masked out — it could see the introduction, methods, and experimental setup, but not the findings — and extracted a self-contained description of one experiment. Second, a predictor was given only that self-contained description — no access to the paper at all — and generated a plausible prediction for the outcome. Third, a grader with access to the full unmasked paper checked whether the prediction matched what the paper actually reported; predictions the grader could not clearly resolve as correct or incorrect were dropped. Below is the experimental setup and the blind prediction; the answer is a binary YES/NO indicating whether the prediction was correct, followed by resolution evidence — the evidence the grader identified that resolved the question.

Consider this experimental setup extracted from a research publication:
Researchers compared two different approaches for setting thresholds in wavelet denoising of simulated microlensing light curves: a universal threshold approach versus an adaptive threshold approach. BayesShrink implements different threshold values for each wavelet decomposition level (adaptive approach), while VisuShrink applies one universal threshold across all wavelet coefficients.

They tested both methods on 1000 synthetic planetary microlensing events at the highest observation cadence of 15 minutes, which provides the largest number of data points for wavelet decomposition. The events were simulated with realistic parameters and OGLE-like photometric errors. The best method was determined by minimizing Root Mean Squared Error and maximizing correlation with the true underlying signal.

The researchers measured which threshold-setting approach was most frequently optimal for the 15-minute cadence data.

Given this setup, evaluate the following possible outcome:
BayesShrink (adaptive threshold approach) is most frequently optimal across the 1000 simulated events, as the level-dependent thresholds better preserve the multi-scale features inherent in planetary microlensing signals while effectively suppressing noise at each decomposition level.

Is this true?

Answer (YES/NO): NO